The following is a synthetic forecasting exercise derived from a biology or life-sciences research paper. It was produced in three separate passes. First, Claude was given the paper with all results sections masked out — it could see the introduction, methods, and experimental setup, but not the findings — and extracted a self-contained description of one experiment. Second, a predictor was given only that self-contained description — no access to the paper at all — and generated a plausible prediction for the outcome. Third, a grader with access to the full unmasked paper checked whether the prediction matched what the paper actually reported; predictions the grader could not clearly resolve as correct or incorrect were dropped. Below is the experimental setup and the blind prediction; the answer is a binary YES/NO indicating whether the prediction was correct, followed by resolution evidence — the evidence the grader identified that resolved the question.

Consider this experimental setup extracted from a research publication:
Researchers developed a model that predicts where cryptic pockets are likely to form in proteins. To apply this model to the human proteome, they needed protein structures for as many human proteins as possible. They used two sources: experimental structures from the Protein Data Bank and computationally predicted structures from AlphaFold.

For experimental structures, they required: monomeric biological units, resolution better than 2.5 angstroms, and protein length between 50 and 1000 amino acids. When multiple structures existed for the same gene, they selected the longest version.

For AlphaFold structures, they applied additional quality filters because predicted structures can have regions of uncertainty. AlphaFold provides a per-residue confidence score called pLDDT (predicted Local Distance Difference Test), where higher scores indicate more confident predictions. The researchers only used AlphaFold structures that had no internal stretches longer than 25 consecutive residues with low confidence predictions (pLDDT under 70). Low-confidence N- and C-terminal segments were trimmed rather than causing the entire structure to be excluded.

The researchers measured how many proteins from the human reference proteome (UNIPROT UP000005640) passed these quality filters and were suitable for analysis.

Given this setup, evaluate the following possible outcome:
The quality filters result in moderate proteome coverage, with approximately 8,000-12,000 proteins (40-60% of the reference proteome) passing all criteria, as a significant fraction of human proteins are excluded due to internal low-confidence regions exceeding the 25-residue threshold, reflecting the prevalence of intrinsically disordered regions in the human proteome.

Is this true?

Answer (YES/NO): YES